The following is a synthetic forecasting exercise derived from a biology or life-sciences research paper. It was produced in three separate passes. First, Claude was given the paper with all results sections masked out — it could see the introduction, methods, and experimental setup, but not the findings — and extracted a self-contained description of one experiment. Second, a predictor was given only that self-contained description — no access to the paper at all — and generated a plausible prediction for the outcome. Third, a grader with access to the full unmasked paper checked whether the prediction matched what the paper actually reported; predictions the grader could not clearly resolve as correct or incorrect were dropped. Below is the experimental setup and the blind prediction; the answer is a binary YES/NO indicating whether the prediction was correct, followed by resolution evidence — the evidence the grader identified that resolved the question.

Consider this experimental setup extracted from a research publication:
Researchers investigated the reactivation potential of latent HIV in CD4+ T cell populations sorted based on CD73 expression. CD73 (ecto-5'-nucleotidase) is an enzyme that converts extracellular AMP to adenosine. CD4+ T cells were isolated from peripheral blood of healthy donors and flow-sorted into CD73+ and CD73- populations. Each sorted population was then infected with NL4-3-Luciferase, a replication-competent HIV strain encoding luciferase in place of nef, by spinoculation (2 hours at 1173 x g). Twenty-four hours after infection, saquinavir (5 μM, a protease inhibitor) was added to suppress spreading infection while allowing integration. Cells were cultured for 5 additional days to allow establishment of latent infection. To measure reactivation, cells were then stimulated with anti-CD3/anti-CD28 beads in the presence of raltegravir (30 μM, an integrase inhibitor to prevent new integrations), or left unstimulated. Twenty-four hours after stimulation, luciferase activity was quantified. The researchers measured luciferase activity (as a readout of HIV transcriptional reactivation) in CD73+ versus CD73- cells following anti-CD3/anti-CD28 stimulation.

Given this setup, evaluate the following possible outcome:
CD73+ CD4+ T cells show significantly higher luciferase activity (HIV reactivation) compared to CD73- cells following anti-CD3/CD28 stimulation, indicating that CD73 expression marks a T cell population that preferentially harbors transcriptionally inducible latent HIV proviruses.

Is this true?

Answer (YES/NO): YES